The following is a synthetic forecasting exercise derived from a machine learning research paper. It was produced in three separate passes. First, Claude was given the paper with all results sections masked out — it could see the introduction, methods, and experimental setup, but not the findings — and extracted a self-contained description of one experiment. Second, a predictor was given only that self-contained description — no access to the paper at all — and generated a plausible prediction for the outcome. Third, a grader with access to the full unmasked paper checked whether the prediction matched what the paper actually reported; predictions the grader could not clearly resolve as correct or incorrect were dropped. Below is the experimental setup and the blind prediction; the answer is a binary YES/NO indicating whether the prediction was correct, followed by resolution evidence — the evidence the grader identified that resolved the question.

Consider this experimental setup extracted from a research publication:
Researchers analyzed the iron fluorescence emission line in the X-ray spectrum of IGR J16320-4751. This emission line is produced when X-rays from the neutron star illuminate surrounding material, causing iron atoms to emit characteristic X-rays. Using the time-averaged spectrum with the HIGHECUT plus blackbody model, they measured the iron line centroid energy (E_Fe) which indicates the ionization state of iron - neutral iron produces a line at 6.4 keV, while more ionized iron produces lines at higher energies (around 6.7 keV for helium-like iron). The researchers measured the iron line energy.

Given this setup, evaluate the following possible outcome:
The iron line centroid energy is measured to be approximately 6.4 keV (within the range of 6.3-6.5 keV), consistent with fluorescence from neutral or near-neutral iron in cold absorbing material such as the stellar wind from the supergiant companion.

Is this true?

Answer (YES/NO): YES